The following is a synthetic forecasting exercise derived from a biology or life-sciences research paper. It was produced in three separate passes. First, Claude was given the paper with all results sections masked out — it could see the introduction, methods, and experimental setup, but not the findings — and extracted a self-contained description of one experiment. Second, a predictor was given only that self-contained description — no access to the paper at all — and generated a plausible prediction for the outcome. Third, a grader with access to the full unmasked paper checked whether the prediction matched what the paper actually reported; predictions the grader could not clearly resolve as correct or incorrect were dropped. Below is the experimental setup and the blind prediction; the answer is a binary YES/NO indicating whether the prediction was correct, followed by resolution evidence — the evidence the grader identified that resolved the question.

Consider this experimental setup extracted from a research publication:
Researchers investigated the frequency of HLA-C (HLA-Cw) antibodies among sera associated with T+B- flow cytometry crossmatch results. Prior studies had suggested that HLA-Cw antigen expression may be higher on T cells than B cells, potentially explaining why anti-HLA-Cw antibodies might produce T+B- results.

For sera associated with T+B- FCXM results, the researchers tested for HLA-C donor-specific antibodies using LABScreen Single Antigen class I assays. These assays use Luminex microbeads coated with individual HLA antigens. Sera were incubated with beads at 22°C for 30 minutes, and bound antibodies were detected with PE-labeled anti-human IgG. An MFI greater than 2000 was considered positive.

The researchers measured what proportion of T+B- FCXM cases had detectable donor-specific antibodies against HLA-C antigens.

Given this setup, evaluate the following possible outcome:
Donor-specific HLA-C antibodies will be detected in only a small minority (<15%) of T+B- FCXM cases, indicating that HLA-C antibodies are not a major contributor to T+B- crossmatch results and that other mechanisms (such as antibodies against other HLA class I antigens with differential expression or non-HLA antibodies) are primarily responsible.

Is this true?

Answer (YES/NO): NO